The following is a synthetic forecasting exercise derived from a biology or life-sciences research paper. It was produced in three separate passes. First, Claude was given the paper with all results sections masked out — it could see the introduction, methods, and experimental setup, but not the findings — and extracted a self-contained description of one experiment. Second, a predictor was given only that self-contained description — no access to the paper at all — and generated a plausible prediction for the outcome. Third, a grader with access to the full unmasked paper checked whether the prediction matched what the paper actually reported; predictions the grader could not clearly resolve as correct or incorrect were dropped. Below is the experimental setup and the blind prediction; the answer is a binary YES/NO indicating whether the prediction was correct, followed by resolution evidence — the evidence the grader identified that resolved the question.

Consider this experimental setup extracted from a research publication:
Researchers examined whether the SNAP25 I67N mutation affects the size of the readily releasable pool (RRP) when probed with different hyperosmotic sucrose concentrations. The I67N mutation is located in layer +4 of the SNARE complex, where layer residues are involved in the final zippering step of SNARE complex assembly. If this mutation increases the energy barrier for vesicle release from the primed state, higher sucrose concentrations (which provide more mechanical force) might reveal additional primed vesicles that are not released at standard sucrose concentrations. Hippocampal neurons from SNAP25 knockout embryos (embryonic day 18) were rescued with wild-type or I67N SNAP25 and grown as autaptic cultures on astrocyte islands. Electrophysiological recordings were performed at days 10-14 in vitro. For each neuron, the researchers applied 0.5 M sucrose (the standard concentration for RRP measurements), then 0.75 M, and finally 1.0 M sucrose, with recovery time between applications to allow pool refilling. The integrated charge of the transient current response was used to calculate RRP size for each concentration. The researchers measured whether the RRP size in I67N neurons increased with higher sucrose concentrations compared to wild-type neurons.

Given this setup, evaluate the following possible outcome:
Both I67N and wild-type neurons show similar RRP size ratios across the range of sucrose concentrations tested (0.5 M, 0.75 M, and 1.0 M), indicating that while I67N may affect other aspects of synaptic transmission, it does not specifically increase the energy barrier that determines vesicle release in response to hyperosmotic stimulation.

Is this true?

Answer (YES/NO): NO